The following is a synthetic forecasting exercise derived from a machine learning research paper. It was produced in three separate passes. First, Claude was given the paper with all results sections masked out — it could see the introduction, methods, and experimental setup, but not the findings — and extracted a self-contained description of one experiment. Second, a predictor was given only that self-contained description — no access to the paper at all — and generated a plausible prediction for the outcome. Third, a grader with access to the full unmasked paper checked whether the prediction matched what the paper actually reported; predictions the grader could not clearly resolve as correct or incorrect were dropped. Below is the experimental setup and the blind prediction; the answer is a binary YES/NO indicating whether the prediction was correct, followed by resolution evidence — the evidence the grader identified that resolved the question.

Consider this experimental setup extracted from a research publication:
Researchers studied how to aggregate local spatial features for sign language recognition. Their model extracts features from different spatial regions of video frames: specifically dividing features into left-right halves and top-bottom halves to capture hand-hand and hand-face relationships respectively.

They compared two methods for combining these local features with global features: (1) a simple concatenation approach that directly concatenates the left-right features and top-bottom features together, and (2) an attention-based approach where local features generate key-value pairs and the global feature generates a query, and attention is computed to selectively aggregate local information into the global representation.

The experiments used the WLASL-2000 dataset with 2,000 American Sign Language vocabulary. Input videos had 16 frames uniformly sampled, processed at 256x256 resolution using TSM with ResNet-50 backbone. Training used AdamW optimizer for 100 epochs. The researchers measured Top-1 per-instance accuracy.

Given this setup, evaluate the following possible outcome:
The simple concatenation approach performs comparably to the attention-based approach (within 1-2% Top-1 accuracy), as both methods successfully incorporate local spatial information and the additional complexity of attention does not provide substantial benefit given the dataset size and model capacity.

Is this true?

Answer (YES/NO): YES